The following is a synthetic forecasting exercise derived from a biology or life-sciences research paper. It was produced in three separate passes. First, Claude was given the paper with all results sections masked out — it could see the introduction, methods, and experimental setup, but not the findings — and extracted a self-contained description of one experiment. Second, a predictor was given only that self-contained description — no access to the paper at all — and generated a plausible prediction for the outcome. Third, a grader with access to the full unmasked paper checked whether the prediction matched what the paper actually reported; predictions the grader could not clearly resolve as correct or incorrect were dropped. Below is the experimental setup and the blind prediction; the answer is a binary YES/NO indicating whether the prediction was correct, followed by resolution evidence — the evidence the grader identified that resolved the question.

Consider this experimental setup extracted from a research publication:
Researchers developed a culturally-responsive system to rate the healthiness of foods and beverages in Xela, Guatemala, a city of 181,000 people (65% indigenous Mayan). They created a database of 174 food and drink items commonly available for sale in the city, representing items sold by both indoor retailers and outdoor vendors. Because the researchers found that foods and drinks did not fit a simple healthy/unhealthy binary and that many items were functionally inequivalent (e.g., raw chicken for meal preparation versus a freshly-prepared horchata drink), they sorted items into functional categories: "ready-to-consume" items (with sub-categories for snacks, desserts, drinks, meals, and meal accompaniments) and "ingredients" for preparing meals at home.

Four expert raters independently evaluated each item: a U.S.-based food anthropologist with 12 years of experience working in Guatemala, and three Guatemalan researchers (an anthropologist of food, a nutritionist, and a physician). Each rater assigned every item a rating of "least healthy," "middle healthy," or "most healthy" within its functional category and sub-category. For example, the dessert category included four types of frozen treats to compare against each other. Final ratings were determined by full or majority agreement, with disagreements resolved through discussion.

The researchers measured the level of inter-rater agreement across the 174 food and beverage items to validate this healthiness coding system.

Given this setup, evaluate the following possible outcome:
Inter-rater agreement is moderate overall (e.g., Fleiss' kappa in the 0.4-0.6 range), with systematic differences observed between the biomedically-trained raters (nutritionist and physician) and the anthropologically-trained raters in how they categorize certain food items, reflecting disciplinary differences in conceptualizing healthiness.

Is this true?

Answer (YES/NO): NO